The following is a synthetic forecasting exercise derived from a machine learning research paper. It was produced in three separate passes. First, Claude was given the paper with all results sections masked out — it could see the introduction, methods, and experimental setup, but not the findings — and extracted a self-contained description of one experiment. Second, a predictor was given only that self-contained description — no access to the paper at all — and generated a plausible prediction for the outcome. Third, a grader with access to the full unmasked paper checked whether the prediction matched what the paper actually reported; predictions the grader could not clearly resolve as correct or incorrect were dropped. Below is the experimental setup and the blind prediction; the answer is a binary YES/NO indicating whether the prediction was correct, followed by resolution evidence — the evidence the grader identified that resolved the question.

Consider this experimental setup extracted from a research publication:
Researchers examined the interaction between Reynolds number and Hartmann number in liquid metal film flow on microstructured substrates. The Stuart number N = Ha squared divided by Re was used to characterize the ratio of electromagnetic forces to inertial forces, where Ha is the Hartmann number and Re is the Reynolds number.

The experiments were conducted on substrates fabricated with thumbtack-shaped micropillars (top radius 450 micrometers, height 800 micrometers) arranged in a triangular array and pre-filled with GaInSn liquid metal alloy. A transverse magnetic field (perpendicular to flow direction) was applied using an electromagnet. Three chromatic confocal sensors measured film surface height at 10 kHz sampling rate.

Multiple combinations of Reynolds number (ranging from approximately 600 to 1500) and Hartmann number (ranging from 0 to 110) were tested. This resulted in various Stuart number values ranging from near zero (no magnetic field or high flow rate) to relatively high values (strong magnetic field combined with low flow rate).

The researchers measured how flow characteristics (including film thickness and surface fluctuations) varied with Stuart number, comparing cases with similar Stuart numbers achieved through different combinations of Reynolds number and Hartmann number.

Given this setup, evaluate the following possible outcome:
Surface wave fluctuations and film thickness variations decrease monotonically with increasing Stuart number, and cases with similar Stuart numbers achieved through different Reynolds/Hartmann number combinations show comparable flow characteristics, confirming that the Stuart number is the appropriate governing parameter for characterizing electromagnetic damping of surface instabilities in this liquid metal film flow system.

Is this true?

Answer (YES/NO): NO